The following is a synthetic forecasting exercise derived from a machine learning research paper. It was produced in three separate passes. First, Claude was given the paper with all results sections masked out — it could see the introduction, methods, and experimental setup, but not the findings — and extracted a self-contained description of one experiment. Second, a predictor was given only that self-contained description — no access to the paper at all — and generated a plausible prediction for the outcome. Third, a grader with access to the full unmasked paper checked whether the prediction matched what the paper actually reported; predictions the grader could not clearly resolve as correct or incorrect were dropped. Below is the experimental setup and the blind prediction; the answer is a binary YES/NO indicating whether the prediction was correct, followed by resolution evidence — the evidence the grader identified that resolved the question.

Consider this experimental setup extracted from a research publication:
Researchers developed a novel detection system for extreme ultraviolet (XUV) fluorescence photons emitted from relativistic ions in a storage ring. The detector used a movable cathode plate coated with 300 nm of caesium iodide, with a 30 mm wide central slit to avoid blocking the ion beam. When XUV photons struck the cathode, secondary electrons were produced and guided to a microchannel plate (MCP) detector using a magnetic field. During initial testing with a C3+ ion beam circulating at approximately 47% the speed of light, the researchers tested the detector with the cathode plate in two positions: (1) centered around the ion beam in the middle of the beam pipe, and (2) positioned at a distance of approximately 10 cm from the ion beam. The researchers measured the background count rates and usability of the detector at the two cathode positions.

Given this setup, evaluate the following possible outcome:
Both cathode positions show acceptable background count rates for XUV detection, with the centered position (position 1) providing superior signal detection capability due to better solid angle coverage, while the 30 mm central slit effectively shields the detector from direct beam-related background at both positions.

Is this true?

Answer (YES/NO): NO